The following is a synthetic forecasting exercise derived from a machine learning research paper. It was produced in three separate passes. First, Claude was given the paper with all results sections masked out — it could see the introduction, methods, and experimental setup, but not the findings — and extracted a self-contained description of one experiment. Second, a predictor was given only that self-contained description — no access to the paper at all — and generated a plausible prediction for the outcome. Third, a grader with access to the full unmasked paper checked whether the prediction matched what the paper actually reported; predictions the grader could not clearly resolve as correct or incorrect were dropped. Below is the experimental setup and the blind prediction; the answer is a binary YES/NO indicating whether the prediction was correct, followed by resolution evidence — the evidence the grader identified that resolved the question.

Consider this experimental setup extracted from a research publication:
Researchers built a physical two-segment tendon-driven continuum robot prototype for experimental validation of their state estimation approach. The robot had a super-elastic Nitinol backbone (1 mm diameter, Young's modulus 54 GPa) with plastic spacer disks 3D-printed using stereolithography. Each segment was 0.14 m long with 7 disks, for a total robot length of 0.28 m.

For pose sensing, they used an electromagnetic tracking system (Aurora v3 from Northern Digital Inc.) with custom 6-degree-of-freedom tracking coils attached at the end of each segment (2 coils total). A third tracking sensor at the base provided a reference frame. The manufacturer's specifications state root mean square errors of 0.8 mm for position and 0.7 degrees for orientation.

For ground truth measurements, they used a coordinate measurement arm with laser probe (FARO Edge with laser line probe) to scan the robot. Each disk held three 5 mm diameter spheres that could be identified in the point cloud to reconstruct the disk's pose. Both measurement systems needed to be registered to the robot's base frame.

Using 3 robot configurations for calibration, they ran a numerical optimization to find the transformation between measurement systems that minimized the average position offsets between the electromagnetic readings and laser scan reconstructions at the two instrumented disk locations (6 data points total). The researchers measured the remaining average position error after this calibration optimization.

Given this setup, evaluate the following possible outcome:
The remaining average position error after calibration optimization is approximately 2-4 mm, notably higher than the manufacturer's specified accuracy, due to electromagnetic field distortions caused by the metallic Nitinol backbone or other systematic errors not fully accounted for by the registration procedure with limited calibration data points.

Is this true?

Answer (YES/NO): NO